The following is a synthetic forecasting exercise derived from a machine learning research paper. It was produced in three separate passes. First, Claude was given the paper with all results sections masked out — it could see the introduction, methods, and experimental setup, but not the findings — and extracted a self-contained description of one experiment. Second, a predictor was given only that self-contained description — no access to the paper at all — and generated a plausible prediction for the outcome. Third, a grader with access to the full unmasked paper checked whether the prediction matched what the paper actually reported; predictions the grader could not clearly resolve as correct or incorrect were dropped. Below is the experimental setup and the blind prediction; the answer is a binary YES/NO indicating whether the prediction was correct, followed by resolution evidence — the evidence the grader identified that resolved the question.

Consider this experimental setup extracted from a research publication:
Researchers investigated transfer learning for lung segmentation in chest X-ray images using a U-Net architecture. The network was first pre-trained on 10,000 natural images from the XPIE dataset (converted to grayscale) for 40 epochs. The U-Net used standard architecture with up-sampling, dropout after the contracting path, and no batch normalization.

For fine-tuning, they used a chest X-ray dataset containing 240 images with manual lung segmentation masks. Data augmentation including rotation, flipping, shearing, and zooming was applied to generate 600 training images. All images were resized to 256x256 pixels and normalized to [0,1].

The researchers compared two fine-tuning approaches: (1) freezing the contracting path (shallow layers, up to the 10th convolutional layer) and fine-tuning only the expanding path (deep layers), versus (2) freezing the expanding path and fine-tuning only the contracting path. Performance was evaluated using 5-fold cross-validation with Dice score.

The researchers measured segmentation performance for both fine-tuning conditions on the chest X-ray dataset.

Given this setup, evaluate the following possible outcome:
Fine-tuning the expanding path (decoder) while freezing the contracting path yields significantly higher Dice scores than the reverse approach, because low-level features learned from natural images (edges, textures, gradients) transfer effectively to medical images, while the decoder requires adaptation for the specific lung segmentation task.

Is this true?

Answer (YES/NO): NO